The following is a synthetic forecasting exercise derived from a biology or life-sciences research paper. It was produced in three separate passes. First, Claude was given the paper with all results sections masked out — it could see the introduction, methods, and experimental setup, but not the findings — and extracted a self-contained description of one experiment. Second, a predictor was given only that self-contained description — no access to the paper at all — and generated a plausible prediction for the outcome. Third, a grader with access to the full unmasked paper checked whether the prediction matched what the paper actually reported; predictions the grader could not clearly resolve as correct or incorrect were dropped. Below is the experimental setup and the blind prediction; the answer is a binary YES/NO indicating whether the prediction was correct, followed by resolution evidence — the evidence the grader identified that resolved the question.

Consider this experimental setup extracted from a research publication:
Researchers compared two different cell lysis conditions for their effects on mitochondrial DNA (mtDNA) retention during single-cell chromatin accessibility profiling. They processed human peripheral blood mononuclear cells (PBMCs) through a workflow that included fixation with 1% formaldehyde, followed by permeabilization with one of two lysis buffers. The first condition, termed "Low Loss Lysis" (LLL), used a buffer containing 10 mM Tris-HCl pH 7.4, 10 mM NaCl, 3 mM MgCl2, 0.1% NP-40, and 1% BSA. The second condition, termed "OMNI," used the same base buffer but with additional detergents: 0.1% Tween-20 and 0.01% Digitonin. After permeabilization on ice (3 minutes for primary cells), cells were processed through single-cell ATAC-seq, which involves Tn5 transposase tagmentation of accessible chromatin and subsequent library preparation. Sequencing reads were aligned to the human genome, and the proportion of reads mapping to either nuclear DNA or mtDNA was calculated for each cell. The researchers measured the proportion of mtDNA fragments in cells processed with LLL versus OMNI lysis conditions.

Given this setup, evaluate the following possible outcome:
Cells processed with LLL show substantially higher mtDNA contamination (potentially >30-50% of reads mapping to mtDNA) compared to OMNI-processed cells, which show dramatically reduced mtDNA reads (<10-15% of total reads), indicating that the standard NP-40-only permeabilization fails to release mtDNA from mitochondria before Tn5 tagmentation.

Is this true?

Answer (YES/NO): YES